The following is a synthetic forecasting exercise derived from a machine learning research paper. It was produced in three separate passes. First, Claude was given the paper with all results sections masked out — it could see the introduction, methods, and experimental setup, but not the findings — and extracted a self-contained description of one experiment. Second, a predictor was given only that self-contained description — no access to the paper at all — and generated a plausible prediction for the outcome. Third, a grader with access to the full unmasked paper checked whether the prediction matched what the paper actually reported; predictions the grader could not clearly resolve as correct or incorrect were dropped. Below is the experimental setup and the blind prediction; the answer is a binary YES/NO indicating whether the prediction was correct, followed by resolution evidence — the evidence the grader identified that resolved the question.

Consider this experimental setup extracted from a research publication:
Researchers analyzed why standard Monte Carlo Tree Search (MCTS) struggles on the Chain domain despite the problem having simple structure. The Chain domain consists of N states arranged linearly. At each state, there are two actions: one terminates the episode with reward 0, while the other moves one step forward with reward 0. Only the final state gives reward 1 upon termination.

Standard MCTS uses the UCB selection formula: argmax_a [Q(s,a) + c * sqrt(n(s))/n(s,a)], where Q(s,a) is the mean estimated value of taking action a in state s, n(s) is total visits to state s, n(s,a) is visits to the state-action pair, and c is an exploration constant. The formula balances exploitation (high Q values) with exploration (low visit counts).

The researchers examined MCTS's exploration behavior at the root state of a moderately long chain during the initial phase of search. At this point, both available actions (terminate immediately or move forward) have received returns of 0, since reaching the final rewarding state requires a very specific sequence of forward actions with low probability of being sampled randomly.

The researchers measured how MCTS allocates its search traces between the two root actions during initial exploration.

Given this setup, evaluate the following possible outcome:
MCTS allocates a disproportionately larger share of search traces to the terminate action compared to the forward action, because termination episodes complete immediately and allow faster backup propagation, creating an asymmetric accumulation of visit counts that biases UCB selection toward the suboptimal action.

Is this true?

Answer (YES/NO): NO